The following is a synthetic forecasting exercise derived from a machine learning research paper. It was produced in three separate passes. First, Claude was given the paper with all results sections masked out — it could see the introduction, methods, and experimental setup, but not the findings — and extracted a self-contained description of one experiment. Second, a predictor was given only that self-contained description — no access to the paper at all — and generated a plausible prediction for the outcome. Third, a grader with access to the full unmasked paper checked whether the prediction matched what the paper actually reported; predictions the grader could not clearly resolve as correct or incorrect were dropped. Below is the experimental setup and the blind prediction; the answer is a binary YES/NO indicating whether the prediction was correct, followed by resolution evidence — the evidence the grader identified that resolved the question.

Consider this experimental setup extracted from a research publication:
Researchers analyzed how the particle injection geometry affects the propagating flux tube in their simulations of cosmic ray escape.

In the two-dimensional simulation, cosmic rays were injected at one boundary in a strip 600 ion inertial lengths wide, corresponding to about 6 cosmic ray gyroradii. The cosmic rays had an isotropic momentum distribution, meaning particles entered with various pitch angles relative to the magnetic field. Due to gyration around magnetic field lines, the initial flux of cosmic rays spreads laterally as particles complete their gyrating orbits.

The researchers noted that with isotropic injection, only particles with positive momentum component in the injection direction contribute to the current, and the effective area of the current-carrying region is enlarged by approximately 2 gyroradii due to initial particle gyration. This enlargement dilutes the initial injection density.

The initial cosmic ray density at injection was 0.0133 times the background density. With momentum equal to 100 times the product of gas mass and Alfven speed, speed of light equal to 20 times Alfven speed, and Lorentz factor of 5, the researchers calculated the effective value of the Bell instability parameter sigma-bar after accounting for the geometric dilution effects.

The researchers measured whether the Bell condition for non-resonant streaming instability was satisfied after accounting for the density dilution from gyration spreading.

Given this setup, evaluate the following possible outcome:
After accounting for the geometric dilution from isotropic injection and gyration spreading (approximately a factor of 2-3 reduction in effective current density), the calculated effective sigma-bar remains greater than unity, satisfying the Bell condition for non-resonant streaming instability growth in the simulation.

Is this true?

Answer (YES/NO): YES